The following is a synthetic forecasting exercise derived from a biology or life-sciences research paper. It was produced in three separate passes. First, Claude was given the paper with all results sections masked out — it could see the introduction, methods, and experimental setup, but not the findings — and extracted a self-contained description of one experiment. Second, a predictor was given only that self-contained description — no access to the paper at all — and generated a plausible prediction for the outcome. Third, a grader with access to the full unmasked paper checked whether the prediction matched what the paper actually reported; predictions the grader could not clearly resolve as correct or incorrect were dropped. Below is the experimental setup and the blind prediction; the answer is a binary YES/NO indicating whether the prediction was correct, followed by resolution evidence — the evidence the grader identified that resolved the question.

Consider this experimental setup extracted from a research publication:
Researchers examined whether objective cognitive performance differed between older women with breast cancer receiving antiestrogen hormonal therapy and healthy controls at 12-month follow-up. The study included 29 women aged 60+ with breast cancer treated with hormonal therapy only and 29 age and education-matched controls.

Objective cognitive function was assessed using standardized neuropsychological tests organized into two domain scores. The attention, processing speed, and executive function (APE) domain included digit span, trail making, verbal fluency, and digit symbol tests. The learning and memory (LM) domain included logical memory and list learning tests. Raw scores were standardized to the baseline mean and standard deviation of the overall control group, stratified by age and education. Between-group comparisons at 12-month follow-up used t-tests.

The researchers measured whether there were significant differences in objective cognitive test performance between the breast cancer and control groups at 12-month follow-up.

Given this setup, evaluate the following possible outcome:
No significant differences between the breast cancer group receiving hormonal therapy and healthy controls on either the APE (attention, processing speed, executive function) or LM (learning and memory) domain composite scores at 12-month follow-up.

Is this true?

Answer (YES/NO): YES